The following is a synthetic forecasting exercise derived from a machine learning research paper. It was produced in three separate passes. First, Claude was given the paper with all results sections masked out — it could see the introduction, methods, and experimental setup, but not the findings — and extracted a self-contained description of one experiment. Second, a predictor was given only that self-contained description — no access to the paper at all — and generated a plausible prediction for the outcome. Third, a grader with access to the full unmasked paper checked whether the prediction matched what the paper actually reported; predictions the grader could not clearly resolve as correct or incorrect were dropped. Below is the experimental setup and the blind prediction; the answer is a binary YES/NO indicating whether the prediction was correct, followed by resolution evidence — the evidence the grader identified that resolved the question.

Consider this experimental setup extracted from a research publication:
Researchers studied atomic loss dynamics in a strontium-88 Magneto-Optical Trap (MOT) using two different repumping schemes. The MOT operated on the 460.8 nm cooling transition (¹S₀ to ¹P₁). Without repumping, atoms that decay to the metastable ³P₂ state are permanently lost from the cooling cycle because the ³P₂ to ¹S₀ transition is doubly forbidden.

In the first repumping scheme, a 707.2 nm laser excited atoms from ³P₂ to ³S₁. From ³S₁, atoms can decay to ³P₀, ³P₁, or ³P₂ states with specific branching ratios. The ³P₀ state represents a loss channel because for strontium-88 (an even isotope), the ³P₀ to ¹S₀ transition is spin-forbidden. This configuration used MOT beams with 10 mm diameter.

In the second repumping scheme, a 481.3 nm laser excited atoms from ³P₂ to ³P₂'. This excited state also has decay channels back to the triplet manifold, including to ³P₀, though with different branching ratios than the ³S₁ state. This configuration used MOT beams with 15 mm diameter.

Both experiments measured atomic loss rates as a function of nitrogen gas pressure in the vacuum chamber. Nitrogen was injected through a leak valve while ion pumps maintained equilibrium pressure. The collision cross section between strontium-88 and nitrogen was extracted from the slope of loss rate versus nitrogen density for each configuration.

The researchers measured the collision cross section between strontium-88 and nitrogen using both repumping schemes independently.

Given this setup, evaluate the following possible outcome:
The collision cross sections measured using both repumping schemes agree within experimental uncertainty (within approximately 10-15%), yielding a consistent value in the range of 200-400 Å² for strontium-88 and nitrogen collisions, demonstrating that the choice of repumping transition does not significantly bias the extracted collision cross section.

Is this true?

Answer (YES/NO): NO